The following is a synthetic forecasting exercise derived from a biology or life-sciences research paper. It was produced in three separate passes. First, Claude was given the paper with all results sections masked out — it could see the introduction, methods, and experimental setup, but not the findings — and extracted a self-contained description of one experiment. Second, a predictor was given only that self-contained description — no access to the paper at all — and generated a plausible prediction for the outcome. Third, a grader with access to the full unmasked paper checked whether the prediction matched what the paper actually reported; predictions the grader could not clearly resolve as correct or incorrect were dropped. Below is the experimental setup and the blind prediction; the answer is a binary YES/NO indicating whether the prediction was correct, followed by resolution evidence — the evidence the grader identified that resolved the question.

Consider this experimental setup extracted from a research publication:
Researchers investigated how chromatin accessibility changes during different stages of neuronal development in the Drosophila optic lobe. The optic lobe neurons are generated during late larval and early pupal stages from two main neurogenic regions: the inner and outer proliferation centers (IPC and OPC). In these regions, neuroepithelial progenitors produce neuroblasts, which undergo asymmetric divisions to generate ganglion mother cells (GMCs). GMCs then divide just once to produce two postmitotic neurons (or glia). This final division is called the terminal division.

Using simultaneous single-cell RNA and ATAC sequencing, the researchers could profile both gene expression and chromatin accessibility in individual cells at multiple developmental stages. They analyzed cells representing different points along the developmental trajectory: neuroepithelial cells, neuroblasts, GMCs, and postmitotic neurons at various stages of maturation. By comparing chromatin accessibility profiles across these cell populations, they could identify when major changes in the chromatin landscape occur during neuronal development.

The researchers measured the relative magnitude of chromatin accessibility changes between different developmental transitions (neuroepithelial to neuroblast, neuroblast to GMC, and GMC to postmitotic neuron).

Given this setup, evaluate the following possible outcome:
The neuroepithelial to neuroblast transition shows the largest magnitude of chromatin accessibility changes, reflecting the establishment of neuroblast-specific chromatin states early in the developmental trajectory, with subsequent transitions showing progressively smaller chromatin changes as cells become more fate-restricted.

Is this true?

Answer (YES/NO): NO